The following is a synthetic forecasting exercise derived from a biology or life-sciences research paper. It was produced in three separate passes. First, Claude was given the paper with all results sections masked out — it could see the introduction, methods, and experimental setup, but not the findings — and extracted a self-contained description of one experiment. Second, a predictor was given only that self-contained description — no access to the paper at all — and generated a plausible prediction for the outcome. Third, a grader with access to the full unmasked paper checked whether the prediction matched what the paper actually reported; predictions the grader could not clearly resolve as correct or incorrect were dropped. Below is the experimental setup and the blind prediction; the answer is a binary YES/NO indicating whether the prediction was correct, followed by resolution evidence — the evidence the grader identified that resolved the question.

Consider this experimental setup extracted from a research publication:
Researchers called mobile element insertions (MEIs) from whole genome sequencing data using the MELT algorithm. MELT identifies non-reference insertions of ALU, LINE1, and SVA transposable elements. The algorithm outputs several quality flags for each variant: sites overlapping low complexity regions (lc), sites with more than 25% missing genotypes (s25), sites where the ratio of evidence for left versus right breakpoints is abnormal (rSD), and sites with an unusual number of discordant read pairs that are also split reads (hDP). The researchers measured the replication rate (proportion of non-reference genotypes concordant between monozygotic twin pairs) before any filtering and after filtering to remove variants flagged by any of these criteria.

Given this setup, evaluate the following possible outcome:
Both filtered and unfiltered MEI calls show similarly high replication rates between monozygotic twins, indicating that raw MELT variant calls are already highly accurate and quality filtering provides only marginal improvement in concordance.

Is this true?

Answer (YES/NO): NO